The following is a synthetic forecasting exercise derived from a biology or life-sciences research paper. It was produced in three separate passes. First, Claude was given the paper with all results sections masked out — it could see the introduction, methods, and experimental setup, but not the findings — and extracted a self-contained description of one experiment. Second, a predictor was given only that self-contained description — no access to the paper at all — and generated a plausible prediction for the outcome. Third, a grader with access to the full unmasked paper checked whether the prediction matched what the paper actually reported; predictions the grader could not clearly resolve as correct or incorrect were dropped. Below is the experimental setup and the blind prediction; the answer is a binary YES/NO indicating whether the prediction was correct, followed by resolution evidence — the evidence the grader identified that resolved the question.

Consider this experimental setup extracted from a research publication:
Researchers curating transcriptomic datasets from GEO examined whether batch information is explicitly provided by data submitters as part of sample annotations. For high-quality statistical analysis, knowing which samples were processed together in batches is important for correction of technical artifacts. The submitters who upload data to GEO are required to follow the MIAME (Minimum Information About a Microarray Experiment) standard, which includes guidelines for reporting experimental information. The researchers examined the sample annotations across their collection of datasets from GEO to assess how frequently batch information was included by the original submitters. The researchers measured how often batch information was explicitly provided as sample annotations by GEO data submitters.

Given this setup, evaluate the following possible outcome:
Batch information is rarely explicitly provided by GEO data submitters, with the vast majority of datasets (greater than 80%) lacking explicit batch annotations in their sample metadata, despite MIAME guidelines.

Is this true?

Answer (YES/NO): YES